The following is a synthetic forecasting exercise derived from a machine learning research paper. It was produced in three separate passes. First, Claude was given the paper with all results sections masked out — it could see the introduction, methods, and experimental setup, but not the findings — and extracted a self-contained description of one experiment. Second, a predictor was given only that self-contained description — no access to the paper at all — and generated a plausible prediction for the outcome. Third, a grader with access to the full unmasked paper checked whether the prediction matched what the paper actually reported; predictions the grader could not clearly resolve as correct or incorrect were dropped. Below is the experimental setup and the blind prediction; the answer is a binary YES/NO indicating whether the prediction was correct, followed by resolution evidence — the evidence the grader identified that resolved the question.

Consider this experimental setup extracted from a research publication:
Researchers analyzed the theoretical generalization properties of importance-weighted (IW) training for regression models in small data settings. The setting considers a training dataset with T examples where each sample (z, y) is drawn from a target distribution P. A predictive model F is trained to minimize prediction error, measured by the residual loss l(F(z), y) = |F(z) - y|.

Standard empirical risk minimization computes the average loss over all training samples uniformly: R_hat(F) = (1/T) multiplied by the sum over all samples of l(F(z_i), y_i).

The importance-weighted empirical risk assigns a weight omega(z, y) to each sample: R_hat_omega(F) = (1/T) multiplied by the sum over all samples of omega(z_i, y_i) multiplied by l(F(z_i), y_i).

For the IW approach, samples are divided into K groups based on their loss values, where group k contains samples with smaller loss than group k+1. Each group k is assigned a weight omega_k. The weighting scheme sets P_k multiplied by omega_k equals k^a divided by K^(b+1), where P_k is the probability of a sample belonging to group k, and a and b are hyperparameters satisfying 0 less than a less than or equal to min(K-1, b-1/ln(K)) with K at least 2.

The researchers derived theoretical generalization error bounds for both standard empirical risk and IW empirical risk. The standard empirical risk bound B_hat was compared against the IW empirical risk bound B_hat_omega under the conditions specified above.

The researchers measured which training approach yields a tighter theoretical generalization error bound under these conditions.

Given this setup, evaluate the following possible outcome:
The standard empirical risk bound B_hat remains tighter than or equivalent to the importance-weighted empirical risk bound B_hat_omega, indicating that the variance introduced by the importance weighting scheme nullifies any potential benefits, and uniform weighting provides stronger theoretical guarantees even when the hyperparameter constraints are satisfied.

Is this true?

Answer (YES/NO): NO